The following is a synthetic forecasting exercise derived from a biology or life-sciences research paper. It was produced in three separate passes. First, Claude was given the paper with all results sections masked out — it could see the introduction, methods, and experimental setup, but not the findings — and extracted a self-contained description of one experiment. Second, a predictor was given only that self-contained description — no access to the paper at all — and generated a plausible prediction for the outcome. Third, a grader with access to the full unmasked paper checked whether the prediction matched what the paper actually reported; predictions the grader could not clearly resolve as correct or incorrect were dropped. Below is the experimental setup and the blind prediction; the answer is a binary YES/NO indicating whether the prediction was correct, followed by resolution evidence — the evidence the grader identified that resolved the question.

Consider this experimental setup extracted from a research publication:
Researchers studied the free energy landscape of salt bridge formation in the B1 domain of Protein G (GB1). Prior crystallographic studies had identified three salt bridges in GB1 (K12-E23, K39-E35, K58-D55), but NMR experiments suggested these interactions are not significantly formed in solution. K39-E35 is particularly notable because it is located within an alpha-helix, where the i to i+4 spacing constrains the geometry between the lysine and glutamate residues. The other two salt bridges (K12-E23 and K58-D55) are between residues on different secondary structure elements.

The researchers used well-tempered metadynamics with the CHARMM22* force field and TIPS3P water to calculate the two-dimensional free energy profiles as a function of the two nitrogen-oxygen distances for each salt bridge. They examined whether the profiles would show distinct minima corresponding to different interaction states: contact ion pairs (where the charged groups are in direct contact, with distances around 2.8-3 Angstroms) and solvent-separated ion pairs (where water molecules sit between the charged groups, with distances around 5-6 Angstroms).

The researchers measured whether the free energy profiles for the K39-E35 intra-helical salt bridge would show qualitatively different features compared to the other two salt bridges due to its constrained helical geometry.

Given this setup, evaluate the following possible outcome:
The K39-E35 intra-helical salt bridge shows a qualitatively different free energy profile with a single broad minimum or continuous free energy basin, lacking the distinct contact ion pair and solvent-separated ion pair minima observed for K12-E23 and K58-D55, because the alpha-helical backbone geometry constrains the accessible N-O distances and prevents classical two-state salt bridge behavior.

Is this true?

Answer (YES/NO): NO